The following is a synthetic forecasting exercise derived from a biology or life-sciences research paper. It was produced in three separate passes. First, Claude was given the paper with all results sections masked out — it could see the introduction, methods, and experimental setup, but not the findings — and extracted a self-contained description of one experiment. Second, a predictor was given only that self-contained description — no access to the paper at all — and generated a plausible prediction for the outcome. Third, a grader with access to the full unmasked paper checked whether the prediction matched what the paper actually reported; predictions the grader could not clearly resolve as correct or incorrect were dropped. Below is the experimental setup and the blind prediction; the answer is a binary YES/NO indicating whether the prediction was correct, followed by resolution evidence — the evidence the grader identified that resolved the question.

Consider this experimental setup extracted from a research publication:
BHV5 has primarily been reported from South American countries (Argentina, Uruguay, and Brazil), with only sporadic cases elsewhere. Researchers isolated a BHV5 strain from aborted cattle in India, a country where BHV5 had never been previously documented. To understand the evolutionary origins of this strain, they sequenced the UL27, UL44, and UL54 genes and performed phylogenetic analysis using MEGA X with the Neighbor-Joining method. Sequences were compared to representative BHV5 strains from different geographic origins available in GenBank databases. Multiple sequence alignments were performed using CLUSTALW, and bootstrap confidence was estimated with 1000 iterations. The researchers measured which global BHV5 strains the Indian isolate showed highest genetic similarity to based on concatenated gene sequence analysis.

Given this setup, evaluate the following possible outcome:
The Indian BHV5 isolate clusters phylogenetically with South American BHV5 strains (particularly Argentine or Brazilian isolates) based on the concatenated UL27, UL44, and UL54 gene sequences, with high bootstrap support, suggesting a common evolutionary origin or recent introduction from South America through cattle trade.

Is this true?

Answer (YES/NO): YES